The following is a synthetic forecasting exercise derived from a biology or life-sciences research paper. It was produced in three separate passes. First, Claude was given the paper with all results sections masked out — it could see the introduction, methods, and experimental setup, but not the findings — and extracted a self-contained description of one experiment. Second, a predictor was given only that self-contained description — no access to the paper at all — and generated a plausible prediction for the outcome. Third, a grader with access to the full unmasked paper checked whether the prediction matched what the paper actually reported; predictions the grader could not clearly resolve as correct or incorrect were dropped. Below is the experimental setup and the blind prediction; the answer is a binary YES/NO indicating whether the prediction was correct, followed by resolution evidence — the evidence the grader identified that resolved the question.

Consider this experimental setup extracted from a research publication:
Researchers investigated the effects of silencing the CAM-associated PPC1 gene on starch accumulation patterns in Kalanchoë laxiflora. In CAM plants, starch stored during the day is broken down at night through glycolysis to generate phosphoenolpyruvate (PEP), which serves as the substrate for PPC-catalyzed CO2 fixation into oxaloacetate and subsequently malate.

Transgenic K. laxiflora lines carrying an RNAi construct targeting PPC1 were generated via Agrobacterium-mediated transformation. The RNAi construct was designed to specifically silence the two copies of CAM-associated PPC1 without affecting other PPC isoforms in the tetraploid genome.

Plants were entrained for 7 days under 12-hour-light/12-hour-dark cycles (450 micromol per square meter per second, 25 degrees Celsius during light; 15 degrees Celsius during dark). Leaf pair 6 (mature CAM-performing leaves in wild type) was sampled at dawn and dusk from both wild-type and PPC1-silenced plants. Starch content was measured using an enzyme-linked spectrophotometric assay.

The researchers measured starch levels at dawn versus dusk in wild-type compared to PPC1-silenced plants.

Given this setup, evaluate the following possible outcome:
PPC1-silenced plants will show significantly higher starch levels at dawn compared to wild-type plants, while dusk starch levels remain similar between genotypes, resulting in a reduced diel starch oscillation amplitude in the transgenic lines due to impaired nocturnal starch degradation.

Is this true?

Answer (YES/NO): NO